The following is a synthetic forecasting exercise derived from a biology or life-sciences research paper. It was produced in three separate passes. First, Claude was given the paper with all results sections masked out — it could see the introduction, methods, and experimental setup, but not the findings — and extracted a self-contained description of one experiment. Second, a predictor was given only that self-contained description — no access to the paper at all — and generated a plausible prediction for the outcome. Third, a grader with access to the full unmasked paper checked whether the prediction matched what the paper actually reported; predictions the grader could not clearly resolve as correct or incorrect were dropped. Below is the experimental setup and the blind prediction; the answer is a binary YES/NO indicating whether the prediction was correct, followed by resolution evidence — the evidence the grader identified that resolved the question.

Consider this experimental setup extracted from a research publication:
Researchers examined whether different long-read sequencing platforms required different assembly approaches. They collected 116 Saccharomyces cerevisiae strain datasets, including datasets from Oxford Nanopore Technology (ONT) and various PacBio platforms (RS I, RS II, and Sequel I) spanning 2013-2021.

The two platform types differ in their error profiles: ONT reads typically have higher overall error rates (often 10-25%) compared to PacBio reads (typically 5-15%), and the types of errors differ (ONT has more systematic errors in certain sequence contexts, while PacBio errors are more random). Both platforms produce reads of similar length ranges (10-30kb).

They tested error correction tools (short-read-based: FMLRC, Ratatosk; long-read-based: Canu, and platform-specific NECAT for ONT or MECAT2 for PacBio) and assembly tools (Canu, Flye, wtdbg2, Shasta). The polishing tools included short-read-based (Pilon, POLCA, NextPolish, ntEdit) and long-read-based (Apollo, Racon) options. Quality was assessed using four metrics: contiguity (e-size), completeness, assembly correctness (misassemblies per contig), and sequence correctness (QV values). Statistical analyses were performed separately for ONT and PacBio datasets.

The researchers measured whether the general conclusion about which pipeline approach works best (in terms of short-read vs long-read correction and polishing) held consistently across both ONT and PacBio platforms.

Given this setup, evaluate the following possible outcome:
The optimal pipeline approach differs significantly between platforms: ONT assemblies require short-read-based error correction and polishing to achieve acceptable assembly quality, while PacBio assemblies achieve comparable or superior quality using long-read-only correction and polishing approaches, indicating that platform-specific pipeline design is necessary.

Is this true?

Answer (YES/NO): NO